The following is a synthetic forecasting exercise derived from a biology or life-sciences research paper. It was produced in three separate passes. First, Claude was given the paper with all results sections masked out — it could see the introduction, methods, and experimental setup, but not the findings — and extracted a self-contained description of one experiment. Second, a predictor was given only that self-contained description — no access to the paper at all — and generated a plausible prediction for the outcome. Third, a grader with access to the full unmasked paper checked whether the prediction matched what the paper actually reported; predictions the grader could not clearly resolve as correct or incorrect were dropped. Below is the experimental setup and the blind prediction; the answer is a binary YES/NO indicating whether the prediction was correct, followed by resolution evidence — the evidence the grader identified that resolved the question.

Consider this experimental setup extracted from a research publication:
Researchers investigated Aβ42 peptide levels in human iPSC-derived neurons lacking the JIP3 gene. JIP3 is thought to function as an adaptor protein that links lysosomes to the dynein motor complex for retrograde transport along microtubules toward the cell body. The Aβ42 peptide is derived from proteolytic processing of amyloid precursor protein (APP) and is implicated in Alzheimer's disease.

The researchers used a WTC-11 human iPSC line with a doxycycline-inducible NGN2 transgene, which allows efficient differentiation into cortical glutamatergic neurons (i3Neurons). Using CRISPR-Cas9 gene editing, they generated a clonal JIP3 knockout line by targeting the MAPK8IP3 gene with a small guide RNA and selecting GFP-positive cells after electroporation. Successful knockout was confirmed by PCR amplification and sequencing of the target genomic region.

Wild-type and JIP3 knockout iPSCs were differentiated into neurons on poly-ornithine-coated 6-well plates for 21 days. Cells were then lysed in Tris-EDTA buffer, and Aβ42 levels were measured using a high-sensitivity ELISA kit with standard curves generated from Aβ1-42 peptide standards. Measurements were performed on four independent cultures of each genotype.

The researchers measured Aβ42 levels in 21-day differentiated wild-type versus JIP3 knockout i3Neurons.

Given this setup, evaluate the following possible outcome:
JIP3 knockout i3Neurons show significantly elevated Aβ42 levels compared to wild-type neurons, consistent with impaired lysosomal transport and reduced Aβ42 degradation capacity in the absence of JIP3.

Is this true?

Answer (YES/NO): YES